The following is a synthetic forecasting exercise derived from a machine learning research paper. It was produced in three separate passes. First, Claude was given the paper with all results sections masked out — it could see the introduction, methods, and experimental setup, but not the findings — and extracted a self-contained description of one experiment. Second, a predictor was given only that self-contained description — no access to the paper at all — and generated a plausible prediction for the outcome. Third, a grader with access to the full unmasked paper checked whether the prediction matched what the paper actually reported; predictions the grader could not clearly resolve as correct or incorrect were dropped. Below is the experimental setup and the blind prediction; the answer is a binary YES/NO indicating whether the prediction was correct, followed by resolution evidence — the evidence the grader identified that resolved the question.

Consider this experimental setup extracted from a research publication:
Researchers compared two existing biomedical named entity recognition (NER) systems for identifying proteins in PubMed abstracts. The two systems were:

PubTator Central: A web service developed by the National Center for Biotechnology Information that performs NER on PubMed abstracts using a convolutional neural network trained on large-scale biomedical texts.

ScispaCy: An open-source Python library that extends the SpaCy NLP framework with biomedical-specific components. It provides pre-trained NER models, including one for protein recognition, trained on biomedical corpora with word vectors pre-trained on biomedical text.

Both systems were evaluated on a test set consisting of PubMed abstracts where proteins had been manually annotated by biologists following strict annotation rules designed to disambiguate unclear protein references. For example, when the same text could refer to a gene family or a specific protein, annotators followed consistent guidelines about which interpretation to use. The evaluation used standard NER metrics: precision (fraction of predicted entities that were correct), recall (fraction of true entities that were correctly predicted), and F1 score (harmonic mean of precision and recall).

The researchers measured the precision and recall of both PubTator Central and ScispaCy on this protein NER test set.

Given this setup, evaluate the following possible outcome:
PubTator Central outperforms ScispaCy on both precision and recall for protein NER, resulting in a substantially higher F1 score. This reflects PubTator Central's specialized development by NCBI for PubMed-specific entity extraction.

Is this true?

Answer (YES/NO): NO